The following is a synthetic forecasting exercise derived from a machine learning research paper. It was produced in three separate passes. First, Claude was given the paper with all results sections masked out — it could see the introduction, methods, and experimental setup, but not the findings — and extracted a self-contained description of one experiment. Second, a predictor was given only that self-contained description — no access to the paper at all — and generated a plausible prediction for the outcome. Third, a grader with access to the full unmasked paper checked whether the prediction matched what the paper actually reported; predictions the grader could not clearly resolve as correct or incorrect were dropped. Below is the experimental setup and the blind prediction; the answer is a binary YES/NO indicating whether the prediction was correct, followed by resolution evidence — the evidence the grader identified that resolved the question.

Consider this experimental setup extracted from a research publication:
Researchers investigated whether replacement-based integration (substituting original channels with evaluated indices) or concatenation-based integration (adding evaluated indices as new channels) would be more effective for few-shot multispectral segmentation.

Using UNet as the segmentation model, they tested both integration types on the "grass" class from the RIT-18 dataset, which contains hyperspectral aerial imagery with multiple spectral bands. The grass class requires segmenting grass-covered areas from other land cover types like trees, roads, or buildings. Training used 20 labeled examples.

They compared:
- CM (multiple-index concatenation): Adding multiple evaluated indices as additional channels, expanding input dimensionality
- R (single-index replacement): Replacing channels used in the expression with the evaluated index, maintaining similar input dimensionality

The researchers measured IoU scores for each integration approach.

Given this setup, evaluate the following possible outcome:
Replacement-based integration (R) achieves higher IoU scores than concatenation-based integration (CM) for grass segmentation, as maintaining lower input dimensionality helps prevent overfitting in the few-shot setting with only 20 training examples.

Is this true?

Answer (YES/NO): YES